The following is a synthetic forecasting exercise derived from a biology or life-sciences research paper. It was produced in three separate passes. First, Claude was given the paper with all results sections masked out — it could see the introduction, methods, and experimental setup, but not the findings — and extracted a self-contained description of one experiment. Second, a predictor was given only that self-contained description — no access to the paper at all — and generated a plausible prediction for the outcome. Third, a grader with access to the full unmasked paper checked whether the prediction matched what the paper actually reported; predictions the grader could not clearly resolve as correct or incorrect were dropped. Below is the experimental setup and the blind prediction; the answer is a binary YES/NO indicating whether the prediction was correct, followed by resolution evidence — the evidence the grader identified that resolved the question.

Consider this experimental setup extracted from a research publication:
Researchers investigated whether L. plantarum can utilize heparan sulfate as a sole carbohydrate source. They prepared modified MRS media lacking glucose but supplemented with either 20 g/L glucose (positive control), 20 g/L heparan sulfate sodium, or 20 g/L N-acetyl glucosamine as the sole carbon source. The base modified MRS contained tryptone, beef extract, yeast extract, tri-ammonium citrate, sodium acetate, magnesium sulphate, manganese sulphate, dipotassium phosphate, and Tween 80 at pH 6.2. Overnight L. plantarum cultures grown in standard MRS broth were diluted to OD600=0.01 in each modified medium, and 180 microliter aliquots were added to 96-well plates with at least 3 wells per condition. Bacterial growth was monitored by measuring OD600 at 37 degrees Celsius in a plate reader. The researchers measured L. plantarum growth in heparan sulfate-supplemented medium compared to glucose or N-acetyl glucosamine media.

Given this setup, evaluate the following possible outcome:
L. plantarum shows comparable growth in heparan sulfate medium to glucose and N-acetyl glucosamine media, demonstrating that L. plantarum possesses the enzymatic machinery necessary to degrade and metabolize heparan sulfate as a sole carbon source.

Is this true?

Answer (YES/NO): NO